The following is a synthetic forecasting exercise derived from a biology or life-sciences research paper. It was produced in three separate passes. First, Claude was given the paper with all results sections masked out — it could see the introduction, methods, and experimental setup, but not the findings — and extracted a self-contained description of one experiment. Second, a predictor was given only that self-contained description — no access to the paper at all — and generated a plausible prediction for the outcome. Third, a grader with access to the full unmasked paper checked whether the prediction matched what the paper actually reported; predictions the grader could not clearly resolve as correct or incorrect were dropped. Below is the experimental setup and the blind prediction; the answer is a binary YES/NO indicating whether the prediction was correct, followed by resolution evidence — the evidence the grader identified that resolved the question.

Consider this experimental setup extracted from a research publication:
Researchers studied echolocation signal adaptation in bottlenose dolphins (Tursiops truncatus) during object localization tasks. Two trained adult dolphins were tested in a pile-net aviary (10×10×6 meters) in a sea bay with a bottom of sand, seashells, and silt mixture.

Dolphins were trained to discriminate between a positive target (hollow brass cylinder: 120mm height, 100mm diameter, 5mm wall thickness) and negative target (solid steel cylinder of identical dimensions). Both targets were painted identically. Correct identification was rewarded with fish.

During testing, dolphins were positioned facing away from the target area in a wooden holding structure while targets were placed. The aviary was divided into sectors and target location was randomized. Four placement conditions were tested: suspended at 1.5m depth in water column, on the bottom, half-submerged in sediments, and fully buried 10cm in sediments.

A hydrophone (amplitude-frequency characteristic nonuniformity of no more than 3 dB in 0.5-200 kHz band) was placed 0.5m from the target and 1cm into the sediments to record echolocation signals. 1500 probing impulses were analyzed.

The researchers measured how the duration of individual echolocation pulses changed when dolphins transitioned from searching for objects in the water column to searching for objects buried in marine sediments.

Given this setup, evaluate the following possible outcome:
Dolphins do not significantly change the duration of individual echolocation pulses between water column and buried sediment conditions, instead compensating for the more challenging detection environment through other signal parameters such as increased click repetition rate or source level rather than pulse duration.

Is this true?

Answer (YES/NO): NO